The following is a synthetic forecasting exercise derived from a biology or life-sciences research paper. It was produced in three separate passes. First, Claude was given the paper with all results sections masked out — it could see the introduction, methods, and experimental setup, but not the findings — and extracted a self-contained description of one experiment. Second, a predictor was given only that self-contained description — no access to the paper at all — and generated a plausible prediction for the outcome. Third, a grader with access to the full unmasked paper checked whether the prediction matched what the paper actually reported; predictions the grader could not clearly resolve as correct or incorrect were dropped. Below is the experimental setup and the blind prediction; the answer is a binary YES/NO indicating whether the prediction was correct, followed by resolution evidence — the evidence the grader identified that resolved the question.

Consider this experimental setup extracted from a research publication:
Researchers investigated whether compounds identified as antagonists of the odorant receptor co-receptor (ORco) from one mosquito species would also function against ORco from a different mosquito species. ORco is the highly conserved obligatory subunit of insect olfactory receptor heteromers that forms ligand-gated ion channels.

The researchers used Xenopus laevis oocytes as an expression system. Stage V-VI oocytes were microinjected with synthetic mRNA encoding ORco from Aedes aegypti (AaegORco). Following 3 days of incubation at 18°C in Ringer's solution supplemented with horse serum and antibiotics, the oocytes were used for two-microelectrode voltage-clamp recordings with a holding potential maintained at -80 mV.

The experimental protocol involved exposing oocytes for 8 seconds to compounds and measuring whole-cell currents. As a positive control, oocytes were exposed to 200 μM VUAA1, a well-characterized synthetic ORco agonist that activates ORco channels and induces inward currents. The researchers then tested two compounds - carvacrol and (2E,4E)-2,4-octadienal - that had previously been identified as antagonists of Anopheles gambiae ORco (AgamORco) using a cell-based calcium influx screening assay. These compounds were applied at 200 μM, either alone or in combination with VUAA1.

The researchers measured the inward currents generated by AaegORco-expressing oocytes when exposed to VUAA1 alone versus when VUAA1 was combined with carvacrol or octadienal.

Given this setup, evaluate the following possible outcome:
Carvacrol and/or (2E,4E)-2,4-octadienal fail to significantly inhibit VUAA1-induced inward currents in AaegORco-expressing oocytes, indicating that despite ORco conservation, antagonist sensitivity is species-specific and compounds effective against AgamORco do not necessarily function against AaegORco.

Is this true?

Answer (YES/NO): NO